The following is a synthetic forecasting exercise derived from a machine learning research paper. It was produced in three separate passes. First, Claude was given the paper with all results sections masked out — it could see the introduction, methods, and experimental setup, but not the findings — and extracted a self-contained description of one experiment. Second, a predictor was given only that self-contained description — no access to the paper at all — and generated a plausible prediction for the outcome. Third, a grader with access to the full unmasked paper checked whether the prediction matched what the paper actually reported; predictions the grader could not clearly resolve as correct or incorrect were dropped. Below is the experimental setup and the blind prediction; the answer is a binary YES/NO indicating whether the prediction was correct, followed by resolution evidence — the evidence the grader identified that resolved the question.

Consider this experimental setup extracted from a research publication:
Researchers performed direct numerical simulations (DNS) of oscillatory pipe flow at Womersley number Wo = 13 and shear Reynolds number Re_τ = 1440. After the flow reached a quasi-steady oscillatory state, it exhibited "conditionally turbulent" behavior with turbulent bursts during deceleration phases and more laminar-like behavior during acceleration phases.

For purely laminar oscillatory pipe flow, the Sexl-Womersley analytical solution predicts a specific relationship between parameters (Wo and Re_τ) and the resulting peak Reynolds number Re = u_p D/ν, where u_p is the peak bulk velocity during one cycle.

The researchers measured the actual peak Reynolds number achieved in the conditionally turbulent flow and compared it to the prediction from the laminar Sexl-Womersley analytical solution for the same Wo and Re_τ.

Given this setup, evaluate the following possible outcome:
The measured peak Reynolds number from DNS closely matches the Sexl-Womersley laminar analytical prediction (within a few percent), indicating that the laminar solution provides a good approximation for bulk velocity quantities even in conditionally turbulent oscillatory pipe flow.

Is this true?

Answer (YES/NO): YES